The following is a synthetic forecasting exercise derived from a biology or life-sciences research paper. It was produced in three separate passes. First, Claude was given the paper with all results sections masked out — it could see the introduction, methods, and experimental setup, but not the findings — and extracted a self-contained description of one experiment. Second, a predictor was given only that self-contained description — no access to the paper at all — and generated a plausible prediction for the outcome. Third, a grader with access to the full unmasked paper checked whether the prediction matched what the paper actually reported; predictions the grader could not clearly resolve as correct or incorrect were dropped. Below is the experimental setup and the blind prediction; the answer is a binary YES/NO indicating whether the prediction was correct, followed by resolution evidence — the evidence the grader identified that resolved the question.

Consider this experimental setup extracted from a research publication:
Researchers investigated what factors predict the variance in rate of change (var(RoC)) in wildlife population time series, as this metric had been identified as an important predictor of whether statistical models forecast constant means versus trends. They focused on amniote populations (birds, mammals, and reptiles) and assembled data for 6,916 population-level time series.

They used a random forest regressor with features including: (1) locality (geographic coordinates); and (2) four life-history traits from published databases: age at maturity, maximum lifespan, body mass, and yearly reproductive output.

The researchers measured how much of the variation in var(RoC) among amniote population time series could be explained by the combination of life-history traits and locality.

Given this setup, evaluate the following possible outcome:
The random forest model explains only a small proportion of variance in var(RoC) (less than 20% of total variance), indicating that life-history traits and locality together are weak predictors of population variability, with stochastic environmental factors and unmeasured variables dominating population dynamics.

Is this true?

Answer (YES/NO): NO